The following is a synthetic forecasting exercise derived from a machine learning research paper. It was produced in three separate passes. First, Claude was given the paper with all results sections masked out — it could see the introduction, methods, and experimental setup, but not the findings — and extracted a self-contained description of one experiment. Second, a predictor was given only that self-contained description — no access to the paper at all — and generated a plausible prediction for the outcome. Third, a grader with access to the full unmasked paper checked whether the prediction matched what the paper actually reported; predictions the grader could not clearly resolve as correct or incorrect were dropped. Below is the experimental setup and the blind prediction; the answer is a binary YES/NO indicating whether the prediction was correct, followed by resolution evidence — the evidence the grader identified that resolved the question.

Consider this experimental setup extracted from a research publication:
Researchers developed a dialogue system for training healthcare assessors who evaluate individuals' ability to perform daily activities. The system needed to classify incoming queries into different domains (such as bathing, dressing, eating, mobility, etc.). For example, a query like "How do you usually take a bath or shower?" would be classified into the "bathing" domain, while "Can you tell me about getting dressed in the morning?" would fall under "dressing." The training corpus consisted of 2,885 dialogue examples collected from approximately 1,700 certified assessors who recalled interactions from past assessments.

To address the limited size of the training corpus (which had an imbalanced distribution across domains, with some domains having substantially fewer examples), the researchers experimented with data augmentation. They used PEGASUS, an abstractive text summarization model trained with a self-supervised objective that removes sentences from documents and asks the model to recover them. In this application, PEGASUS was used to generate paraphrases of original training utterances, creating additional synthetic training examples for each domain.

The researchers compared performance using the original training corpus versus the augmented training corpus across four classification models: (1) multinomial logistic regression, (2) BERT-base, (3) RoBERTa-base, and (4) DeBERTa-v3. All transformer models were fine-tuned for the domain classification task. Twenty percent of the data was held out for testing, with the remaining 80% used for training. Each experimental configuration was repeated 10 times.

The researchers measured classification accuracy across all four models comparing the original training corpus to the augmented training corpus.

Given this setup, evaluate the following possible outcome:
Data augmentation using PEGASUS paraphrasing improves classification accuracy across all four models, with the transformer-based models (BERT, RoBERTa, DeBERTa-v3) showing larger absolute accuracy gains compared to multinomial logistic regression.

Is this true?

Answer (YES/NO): NO